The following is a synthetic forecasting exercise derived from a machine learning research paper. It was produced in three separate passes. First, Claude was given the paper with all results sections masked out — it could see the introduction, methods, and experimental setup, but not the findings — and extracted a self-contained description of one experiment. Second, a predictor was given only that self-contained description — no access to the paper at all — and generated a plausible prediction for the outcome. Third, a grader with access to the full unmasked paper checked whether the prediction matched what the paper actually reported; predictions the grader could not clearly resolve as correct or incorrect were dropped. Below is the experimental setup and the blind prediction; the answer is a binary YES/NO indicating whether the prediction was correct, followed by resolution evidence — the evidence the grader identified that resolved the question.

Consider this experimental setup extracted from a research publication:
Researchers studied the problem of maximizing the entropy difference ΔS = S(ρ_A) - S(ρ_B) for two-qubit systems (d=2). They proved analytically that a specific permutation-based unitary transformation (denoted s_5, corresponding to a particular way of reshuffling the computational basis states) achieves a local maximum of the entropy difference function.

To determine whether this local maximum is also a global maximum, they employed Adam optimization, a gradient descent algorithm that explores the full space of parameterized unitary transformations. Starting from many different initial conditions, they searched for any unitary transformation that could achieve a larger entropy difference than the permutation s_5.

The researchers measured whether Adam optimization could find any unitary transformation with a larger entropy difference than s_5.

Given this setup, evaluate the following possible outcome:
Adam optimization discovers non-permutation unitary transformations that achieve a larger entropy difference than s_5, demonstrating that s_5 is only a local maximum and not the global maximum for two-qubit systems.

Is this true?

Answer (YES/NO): NO